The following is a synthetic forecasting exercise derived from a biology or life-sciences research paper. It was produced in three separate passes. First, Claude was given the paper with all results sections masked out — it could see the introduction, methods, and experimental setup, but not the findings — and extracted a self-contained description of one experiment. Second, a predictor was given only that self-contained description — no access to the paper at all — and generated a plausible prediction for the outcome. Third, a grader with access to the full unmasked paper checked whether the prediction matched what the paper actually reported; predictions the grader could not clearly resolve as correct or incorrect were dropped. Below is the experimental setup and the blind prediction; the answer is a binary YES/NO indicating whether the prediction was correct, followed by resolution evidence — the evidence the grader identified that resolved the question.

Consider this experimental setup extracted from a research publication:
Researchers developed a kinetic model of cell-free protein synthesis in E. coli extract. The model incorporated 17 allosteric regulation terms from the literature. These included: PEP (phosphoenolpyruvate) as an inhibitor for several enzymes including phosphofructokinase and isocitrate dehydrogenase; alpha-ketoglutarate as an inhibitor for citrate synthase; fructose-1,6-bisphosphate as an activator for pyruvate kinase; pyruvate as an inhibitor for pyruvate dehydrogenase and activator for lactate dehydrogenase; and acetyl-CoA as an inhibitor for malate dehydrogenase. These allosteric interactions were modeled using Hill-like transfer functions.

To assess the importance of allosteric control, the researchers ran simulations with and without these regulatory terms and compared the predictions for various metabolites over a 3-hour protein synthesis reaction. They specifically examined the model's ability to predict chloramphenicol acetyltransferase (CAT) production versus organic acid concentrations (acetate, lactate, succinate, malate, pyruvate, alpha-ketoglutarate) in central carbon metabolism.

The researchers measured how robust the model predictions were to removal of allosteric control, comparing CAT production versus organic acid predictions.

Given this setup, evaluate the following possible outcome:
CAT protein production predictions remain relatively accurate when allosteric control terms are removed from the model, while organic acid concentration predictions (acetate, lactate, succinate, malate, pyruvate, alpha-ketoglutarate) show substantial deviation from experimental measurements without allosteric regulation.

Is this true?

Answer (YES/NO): YES